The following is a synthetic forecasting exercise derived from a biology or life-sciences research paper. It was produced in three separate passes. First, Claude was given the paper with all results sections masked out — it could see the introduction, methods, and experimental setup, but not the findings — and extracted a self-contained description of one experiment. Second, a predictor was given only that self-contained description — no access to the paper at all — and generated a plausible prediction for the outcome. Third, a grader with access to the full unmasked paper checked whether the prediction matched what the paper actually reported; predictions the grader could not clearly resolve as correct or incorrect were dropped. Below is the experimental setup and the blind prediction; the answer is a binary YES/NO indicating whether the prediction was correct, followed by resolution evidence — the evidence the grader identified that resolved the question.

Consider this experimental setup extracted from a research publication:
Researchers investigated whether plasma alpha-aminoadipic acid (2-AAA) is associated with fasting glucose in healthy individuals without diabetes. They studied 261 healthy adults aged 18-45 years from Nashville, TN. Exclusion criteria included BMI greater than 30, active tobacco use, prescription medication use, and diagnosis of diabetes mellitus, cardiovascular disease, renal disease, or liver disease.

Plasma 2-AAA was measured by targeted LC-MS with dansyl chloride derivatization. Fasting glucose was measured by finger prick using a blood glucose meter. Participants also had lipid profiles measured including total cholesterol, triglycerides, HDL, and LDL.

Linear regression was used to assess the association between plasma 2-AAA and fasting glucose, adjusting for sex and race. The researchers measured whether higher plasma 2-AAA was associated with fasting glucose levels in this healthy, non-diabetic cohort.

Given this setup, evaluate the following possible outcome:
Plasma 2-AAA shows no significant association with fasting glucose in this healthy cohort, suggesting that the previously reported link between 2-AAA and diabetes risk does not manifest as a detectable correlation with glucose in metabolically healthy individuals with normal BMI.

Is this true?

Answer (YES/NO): YES